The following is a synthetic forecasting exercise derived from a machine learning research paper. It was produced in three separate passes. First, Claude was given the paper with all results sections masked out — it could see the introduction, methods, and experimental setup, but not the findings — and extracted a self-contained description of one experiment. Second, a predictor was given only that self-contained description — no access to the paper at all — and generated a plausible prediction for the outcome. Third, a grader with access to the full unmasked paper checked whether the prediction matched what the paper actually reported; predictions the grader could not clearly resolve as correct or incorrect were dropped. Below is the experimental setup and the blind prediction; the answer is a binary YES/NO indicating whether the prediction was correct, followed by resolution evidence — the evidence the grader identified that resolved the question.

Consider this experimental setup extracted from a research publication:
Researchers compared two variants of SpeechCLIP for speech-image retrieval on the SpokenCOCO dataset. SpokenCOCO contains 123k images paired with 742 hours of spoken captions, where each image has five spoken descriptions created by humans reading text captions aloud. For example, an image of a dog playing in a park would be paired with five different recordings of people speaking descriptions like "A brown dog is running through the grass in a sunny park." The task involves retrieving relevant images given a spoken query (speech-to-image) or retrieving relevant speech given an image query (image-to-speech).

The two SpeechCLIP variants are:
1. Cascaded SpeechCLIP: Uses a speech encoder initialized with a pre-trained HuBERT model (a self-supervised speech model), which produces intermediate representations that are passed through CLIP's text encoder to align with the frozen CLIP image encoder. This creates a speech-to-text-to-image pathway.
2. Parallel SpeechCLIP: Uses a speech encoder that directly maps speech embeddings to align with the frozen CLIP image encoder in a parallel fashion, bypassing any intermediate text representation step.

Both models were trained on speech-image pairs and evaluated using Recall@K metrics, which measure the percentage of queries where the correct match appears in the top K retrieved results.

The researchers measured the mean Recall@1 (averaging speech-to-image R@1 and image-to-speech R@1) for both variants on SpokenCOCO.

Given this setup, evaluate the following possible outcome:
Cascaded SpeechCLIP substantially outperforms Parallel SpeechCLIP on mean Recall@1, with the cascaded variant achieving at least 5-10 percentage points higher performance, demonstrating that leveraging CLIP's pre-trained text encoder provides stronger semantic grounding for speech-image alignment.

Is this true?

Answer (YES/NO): NO